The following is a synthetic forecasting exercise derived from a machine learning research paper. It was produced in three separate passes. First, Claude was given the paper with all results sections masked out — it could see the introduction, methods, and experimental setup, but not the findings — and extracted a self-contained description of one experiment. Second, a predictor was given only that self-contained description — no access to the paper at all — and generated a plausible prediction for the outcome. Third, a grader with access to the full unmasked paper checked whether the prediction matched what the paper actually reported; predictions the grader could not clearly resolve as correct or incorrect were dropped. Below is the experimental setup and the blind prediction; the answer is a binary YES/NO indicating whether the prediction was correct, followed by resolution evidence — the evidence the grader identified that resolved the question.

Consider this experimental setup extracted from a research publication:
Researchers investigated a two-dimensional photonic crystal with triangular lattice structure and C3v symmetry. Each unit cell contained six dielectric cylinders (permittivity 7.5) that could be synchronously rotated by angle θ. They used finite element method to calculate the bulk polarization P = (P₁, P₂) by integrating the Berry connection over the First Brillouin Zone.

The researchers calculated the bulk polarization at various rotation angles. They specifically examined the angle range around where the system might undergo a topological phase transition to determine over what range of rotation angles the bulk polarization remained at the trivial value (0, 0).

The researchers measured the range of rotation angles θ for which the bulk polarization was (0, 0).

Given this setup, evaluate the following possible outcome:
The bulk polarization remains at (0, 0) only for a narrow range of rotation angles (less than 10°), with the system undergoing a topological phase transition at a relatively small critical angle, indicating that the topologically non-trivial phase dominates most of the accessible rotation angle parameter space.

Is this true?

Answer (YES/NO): NO